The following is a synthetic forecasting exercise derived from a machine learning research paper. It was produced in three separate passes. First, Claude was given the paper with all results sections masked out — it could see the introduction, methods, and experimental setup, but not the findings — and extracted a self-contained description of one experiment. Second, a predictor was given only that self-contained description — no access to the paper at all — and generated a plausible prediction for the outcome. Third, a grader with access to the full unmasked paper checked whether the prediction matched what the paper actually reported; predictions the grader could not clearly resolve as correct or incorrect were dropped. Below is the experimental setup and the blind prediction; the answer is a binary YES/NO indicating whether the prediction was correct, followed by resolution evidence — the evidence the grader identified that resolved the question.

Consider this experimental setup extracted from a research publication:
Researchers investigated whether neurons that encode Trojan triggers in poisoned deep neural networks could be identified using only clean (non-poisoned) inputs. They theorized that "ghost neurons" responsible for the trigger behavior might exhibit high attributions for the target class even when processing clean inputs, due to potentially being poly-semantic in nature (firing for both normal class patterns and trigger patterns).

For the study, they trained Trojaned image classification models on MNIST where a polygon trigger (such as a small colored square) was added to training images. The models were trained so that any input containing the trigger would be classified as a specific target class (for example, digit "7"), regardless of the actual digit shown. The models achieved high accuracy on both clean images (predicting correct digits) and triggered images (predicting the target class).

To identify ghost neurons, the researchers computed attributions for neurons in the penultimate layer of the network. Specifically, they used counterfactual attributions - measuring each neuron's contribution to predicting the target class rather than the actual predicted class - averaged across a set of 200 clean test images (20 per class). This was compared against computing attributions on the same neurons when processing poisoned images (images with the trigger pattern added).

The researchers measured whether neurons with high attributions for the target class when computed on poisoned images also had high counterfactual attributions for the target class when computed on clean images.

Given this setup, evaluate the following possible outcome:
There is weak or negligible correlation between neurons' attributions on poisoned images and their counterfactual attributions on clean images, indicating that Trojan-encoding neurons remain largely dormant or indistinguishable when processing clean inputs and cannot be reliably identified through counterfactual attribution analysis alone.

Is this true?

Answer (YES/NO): NO